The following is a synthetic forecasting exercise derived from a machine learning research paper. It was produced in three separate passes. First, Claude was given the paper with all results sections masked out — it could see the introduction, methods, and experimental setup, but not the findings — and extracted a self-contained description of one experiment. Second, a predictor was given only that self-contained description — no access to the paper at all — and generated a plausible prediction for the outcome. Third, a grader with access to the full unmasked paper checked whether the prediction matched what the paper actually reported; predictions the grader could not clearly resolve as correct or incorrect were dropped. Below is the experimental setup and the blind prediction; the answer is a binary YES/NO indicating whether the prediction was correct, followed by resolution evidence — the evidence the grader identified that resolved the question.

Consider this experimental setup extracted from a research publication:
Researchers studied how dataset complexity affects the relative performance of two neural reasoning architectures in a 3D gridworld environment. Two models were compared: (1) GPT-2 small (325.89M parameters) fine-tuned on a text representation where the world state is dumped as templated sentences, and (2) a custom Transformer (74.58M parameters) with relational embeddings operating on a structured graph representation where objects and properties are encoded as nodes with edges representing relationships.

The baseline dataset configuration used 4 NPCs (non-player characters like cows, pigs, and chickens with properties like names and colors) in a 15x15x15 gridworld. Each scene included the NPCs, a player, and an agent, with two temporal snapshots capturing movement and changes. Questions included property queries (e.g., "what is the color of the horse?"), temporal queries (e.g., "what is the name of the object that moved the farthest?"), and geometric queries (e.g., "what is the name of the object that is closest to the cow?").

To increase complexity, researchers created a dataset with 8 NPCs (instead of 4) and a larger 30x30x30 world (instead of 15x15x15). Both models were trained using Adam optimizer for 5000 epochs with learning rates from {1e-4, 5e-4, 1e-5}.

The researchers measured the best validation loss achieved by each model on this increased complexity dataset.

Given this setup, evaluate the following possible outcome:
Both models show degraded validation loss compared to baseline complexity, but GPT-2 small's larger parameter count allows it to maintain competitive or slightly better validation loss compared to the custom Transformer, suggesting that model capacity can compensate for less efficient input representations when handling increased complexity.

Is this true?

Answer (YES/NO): NO